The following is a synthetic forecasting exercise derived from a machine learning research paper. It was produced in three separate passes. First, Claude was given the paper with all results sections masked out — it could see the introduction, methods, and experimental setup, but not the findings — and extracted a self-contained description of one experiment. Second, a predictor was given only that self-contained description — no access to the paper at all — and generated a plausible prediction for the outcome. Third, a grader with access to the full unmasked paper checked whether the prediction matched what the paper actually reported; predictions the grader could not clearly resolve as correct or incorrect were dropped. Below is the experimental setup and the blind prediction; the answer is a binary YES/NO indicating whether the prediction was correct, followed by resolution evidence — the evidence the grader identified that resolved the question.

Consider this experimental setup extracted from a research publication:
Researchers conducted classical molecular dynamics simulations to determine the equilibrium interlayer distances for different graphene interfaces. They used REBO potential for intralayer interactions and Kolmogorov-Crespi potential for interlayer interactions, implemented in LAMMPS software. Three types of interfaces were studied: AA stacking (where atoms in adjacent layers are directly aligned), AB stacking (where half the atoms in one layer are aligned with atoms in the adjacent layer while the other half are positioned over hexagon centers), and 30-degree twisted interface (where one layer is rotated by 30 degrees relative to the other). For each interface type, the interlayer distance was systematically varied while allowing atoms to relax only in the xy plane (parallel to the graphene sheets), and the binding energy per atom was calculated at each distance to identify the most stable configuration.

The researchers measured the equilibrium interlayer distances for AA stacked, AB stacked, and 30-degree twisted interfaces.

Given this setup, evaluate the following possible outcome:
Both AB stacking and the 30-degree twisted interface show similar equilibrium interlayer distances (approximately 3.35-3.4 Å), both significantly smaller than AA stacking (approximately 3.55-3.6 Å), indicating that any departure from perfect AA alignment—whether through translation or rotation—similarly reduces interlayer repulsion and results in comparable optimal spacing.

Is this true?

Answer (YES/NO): NO